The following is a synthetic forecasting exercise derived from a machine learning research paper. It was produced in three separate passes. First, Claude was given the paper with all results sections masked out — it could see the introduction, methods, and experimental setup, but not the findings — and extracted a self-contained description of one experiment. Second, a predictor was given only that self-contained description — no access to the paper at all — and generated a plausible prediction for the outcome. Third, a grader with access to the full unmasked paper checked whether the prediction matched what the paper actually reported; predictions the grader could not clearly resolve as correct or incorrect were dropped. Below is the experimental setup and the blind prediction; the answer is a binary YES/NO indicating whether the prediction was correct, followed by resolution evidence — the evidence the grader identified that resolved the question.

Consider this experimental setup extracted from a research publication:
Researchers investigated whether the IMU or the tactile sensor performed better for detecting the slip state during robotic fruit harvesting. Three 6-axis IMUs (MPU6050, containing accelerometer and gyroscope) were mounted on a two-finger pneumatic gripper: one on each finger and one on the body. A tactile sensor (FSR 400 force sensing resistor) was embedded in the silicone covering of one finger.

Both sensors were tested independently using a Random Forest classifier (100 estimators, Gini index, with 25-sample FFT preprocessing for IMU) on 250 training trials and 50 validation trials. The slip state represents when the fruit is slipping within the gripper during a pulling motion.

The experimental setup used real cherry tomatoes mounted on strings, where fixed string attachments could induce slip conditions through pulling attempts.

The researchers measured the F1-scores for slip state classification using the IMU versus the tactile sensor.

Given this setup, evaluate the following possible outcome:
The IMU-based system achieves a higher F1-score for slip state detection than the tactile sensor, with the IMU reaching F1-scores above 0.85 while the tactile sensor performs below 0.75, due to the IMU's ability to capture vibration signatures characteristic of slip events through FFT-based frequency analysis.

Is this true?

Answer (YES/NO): NO